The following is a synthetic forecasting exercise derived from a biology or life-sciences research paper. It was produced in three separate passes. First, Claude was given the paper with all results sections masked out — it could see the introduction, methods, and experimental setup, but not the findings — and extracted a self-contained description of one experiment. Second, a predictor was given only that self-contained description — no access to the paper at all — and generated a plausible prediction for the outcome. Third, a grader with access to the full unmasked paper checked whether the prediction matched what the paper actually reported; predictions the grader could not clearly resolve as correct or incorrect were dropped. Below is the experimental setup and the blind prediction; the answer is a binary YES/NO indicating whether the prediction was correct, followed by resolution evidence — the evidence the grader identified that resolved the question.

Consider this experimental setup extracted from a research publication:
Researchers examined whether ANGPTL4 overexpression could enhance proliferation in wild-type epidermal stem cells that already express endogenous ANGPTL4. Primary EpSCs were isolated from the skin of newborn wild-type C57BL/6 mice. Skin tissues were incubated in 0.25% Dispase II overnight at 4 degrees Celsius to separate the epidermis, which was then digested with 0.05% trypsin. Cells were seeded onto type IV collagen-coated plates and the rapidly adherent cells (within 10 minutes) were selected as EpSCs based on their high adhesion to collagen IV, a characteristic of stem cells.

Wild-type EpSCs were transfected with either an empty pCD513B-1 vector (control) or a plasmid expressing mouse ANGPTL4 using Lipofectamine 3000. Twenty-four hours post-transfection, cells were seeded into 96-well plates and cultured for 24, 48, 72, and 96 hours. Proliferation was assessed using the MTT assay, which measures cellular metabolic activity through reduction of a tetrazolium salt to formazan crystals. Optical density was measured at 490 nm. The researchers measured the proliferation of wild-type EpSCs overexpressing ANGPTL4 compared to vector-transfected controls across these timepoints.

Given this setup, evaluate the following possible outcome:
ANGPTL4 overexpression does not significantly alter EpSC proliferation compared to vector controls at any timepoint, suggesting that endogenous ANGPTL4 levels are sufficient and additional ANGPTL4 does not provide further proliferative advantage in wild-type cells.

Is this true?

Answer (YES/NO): NO